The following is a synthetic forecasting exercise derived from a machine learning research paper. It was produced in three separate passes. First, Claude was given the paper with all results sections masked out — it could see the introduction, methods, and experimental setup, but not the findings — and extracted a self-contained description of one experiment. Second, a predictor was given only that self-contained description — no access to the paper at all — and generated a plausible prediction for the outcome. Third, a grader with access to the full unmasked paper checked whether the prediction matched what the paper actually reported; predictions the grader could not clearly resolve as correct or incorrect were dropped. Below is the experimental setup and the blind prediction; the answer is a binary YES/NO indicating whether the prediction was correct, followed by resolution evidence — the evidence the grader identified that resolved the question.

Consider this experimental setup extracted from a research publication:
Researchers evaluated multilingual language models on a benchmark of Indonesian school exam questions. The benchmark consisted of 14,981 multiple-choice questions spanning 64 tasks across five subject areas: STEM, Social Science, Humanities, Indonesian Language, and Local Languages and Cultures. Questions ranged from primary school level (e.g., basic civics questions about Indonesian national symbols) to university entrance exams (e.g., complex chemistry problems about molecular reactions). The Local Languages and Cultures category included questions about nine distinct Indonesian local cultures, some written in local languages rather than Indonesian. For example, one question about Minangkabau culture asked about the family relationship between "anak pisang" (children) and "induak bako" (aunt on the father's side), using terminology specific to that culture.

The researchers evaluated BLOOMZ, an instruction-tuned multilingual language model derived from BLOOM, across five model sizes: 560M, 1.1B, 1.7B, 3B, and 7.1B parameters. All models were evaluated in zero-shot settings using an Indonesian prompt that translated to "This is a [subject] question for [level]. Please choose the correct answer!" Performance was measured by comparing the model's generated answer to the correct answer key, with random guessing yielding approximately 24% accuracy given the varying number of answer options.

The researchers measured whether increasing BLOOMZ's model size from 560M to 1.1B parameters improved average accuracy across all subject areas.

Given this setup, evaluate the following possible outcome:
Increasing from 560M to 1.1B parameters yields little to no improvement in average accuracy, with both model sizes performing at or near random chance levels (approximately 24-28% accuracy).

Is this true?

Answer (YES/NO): NO